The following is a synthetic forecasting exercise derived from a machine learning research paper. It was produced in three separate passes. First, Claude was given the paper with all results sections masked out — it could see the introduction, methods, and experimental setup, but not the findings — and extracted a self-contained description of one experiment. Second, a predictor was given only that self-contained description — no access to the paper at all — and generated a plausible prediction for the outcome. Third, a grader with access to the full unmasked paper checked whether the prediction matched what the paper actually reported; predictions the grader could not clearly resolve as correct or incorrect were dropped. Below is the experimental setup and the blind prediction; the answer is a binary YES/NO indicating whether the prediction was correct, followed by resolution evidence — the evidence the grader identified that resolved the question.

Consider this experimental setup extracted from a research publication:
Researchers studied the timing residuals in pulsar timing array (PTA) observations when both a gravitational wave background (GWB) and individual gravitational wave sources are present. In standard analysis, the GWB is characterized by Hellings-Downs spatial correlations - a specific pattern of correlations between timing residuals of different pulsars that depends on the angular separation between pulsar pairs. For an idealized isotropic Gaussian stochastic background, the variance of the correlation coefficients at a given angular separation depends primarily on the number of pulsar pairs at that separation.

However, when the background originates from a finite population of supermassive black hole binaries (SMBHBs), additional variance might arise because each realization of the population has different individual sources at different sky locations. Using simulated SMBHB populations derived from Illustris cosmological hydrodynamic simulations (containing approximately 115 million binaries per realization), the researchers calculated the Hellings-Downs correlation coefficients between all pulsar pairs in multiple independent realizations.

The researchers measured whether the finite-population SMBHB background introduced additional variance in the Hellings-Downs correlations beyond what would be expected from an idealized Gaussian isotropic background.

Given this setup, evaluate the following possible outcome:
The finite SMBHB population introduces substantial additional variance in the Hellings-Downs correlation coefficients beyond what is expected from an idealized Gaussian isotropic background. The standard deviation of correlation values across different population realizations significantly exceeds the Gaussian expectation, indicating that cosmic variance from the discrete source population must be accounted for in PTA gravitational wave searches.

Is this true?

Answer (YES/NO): NO